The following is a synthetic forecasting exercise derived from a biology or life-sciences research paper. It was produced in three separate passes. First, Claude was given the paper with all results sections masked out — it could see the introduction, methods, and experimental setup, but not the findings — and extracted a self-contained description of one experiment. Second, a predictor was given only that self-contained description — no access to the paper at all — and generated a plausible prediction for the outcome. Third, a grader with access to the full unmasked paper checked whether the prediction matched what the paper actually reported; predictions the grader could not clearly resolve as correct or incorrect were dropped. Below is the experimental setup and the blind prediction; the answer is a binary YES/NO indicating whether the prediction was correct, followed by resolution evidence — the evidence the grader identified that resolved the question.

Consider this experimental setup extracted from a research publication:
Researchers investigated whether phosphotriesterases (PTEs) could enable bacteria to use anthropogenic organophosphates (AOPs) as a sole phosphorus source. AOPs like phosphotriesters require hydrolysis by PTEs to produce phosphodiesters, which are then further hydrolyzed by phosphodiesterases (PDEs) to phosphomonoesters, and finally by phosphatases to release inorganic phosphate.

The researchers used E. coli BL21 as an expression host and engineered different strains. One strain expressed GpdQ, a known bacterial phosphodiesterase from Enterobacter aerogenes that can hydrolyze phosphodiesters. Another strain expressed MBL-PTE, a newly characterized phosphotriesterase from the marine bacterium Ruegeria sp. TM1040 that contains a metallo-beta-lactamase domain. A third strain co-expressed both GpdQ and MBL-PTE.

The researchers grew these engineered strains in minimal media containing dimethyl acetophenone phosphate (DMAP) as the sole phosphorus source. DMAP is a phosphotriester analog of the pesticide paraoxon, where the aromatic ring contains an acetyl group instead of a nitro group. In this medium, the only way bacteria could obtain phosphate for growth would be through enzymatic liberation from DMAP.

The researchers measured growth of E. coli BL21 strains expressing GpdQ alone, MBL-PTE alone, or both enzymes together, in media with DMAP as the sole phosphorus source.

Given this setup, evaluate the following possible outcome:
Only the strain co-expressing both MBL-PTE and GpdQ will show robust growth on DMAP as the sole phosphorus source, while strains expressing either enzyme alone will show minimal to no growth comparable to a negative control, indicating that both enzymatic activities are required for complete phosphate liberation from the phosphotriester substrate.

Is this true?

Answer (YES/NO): NO